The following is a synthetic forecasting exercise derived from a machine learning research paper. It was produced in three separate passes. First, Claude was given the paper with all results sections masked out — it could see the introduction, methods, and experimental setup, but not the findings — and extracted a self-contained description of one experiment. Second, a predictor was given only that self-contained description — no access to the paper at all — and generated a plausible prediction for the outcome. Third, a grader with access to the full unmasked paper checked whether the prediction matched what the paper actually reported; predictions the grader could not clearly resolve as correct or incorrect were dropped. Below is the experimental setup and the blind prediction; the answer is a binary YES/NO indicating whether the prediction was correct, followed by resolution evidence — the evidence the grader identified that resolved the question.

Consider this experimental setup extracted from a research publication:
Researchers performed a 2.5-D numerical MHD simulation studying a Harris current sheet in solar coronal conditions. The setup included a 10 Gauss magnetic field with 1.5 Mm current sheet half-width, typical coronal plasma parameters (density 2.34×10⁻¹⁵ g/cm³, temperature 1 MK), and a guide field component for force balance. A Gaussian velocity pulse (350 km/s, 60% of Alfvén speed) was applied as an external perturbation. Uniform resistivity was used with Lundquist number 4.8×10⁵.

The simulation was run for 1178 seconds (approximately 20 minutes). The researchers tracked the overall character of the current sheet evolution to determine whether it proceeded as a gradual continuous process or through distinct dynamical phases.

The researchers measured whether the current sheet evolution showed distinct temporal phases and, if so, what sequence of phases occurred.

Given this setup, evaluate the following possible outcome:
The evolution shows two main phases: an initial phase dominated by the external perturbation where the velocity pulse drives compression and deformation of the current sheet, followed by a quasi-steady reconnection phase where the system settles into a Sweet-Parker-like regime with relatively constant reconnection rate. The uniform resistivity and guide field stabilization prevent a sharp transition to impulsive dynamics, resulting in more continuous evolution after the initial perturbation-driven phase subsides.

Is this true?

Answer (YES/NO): NO